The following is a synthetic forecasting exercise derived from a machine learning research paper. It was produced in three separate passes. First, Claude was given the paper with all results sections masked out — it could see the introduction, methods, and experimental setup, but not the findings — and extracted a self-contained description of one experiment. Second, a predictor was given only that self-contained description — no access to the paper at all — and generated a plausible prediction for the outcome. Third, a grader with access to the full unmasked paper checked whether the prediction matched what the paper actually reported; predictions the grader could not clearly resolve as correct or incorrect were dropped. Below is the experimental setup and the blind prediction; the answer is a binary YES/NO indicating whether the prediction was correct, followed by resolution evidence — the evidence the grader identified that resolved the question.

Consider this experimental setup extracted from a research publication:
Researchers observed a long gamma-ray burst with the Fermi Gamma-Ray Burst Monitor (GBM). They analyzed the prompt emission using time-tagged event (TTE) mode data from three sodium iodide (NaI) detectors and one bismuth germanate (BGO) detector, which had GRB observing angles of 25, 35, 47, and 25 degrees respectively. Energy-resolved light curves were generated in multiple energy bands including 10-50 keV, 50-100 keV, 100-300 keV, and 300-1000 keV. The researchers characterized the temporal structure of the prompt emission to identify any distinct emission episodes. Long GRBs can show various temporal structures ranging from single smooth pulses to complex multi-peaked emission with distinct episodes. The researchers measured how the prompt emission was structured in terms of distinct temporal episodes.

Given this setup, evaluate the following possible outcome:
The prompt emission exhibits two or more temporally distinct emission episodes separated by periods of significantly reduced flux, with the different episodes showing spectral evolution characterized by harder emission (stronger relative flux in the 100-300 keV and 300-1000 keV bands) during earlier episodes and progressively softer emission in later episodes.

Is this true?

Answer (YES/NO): NO